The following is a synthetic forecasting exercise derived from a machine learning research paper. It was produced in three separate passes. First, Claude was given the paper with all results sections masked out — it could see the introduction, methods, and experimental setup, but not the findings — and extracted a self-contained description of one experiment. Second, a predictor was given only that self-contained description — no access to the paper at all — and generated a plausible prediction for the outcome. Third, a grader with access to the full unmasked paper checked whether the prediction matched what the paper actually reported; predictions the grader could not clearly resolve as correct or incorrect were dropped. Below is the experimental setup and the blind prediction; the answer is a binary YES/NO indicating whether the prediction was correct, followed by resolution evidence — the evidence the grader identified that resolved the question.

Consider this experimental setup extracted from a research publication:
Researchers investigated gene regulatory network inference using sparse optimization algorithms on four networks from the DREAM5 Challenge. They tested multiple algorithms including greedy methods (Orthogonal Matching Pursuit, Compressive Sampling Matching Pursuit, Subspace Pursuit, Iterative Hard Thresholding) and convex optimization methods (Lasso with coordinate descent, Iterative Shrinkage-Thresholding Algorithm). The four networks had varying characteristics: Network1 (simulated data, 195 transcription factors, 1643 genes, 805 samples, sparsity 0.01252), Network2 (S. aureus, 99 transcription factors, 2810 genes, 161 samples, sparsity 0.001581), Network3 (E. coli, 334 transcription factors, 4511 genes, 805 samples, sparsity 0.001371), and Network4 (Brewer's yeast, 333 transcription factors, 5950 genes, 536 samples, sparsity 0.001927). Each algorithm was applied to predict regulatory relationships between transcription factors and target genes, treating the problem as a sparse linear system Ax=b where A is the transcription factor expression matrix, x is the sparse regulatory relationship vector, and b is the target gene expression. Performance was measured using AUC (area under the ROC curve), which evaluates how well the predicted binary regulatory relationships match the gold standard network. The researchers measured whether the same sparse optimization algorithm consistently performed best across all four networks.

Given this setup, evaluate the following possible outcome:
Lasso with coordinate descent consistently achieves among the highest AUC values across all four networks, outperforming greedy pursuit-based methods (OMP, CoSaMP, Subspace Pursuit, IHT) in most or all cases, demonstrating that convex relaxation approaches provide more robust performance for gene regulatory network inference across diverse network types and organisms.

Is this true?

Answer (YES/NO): NO